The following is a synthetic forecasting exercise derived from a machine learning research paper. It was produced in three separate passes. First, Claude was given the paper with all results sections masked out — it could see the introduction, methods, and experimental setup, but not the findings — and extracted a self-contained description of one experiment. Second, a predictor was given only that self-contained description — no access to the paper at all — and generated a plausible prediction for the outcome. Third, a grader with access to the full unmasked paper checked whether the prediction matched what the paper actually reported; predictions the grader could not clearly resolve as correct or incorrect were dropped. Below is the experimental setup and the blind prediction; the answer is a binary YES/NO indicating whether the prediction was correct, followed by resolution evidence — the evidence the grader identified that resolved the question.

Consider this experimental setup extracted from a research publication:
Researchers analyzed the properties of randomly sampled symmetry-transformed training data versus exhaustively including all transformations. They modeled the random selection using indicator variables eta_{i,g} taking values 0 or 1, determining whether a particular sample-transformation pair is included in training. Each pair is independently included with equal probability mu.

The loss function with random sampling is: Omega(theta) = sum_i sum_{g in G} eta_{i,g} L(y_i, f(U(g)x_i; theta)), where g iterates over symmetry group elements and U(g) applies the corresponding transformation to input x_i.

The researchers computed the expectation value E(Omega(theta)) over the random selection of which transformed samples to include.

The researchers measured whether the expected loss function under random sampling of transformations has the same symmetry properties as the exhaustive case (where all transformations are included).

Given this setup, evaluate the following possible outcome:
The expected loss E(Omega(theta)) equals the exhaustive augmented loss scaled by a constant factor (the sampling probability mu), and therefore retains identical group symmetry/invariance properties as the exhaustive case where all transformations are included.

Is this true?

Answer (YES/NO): YES